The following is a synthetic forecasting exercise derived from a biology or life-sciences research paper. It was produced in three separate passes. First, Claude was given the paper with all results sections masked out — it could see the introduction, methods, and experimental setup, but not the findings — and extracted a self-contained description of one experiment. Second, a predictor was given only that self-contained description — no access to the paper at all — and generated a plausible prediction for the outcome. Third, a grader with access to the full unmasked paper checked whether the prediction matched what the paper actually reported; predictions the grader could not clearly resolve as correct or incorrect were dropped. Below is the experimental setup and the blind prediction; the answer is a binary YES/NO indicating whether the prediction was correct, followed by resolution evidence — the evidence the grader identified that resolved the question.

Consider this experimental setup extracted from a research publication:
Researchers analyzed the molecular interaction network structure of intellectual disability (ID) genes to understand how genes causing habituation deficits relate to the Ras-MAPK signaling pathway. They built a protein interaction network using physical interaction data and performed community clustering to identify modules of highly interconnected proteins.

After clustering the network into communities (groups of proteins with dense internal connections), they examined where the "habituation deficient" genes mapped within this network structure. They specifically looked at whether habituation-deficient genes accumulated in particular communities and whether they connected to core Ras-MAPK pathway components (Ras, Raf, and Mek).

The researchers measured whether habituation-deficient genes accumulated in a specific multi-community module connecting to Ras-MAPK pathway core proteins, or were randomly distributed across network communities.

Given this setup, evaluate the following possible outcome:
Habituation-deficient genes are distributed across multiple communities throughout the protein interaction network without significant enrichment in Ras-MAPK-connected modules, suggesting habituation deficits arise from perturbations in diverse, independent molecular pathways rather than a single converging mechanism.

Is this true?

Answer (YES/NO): NO